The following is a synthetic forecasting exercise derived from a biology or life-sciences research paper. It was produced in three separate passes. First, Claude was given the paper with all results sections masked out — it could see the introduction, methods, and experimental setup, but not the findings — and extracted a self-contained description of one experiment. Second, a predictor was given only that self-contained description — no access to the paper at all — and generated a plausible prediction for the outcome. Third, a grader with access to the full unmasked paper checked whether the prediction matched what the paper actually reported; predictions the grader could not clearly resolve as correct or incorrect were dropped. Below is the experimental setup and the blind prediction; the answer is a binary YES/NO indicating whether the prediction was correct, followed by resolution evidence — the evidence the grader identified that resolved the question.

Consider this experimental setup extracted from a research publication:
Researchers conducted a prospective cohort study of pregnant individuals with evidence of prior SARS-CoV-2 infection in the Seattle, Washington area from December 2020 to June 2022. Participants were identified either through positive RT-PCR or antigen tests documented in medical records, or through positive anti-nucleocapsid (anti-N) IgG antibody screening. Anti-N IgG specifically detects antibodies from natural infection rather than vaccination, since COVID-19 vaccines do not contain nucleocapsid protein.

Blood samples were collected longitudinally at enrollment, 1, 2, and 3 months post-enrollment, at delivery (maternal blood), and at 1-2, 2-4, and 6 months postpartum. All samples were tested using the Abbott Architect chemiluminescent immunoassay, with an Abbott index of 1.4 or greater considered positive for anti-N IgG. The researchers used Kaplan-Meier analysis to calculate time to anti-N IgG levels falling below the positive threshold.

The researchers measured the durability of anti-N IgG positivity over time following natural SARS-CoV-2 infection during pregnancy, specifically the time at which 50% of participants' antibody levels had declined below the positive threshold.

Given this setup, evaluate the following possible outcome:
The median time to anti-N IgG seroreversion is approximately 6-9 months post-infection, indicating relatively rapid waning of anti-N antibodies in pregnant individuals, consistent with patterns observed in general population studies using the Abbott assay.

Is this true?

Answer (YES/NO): YES